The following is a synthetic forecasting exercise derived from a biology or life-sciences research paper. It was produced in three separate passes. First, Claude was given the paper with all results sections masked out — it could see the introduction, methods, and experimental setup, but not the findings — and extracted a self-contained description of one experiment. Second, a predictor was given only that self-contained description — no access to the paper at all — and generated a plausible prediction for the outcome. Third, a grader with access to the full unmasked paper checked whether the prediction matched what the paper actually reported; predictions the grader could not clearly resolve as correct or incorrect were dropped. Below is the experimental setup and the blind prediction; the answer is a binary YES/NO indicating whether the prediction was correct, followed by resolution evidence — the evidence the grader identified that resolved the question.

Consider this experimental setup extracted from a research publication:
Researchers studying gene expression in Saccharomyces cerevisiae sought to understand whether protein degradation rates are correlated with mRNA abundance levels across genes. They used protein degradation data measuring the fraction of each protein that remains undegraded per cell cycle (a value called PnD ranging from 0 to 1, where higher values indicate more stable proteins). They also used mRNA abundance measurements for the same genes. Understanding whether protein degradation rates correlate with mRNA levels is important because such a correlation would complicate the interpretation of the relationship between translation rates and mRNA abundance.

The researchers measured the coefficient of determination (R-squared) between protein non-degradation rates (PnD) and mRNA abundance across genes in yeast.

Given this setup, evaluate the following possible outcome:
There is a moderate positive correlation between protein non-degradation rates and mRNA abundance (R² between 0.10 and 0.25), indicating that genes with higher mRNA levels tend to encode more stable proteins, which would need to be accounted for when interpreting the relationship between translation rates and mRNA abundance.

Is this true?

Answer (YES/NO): NO